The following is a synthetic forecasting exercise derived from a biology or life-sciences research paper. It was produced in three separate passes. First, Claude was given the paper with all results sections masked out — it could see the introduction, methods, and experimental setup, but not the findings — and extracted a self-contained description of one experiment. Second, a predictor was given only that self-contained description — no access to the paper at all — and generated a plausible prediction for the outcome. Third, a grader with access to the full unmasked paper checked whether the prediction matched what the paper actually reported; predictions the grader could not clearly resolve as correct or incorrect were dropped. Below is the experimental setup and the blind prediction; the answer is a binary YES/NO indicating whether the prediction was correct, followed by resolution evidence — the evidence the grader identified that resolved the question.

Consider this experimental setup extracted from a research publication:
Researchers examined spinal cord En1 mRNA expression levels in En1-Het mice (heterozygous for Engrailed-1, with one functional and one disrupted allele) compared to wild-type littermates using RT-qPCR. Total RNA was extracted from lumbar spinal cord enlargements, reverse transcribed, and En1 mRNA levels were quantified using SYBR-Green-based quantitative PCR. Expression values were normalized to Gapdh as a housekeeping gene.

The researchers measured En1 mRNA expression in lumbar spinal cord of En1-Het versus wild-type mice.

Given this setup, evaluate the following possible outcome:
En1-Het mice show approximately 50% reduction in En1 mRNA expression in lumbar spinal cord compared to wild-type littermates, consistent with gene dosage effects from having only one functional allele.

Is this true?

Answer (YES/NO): YES